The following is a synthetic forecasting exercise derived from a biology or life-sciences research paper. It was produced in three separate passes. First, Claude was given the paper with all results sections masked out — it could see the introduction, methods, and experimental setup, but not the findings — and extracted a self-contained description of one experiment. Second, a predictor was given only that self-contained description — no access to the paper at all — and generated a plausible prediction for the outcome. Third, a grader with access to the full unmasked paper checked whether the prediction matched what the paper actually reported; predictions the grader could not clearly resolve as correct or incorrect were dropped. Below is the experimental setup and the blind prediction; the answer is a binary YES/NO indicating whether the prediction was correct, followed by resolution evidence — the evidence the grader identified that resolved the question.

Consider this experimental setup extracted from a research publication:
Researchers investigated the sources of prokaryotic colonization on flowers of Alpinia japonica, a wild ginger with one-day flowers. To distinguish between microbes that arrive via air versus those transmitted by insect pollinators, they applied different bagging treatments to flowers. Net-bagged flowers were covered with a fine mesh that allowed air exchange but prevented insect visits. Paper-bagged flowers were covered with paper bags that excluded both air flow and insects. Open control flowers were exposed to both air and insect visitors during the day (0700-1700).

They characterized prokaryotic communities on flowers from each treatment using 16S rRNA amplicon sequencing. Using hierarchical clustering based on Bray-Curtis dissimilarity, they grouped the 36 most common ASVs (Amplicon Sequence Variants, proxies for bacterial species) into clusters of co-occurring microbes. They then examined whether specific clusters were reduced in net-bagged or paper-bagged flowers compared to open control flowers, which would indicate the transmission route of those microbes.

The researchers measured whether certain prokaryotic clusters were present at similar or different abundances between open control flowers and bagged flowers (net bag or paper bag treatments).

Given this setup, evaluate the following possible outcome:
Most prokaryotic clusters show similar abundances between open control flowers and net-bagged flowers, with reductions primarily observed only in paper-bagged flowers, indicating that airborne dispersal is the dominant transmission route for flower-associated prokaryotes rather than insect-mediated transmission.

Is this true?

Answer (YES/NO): NO